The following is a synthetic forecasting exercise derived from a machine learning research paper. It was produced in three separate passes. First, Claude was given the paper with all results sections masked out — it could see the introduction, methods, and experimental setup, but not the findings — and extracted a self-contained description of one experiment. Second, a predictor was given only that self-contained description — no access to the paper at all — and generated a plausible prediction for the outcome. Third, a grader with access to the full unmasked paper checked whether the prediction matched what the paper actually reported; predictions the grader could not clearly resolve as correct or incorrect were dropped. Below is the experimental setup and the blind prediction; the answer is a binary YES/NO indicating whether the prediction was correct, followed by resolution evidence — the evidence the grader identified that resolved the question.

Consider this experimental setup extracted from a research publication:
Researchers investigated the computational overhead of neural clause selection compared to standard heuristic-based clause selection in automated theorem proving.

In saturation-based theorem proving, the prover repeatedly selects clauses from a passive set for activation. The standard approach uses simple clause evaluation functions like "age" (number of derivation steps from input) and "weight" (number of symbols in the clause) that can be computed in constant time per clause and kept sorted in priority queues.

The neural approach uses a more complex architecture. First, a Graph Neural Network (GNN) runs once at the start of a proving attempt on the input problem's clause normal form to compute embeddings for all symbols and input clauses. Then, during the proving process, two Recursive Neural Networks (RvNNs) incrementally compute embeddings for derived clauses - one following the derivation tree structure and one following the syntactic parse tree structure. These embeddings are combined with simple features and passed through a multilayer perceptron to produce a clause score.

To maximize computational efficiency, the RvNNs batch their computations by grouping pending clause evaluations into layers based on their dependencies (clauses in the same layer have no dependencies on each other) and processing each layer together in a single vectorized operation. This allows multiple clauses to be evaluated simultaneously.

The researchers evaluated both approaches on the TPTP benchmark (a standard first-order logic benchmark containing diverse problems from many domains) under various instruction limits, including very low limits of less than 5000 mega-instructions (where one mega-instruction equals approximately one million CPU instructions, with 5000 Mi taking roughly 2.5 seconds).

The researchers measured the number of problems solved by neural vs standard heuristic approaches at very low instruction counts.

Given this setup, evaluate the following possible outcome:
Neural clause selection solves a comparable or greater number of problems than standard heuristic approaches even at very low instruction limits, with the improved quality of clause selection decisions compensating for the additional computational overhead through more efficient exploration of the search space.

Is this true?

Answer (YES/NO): NO